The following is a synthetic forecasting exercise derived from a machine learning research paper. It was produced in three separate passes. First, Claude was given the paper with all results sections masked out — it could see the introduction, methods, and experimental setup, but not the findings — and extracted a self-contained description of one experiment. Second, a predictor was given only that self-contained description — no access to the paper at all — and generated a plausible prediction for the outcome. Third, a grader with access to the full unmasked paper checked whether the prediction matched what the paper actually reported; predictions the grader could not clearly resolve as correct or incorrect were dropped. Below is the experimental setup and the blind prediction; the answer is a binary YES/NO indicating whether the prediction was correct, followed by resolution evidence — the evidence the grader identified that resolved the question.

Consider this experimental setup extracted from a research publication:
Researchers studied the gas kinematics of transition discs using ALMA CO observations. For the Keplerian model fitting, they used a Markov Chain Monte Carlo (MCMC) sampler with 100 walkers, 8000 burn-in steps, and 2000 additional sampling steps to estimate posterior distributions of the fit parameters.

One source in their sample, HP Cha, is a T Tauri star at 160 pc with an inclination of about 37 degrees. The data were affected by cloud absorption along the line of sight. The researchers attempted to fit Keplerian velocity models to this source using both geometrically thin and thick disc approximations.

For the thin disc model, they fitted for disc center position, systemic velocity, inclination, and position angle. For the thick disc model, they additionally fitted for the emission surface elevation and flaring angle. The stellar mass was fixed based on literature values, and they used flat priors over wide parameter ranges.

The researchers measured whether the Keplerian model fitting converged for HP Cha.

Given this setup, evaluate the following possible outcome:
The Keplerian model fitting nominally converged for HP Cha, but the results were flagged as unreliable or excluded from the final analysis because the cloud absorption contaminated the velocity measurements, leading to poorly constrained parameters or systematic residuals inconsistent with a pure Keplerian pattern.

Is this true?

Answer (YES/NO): NO